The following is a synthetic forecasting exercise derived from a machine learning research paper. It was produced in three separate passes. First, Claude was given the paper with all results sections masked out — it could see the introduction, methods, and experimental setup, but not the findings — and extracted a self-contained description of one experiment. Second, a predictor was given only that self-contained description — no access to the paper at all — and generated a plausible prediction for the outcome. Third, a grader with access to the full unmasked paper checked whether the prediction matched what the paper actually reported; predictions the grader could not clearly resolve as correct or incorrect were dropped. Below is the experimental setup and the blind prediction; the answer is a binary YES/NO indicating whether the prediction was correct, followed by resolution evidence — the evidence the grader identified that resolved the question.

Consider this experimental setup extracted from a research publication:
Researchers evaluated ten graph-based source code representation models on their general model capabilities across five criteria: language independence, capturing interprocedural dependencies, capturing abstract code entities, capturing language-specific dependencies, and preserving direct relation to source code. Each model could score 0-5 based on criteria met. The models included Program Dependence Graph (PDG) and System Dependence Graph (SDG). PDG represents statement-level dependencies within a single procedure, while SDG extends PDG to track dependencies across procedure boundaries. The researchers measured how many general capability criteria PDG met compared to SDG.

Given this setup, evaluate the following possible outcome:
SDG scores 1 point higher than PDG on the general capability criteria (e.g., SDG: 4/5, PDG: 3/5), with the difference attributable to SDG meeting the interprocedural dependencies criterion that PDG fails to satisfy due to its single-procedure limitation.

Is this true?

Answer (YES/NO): YES